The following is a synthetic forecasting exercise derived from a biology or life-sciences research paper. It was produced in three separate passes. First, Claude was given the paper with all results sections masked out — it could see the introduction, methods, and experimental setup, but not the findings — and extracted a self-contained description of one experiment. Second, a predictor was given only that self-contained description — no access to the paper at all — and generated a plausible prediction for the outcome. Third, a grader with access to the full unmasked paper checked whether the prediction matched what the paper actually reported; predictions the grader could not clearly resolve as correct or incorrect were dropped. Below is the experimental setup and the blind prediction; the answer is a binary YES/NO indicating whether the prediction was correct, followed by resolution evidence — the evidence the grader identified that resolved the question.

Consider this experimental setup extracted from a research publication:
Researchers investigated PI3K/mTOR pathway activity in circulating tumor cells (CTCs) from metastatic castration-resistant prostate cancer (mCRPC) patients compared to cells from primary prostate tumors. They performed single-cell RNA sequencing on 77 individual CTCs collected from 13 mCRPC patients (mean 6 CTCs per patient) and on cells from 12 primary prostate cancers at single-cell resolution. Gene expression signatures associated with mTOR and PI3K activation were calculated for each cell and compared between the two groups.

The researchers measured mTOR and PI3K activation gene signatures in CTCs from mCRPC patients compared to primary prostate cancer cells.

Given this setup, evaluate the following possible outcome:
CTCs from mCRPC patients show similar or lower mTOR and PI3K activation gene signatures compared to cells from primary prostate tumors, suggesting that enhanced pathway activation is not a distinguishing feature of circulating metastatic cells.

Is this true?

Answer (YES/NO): NO